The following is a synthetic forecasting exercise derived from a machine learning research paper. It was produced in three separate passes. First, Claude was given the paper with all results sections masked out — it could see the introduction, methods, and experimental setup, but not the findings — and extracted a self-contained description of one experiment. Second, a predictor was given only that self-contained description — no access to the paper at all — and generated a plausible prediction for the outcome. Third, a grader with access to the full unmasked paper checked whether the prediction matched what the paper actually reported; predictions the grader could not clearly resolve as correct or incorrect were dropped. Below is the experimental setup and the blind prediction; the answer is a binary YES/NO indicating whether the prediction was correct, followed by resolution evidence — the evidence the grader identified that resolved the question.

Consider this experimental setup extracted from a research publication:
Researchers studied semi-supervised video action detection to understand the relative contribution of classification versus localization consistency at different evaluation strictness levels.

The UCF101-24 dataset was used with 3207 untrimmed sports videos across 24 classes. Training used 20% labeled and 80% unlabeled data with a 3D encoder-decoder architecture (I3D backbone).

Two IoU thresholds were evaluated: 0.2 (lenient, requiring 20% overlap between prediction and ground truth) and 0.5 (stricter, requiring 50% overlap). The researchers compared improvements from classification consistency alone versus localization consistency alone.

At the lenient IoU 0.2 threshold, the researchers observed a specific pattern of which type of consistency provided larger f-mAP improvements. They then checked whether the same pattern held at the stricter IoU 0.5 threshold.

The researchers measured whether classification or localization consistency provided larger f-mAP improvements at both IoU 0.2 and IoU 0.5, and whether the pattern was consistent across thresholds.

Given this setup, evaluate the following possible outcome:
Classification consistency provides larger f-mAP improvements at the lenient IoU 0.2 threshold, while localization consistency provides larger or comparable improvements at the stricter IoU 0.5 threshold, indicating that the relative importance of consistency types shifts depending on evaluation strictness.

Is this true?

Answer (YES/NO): NO